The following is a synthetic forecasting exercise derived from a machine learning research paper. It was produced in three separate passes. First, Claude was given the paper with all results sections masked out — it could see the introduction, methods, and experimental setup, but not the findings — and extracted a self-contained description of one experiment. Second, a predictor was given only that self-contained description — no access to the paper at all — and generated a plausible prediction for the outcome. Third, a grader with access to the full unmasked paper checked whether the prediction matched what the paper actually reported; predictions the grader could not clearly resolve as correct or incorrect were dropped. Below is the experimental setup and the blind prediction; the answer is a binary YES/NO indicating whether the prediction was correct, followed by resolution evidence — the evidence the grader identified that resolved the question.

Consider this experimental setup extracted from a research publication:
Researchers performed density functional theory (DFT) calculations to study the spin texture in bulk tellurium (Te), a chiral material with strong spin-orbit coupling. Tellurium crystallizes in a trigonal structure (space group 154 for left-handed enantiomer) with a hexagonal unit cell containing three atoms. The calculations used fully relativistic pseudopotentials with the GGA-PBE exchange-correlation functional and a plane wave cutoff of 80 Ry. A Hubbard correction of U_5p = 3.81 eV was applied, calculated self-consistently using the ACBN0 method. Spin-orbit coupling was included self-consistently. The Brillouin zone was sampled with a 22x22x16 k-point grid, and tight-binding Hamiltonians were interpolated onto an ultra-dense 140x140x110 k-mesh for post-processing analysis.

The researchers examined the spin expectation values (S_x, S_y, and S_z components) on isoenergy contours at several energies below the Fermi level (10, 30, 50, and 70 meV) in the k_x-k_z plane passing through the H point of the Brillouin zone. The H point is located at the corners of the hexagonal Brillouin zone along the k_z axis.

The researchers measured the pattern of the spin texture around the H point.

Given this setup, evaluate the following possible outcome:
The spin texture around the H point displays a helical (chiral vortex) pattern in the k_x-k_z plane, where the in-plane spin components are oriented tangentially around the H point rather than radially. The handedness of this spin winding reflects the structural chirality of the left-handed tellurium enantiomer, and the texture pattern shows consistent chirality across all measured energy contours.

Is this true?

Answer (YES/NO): NO